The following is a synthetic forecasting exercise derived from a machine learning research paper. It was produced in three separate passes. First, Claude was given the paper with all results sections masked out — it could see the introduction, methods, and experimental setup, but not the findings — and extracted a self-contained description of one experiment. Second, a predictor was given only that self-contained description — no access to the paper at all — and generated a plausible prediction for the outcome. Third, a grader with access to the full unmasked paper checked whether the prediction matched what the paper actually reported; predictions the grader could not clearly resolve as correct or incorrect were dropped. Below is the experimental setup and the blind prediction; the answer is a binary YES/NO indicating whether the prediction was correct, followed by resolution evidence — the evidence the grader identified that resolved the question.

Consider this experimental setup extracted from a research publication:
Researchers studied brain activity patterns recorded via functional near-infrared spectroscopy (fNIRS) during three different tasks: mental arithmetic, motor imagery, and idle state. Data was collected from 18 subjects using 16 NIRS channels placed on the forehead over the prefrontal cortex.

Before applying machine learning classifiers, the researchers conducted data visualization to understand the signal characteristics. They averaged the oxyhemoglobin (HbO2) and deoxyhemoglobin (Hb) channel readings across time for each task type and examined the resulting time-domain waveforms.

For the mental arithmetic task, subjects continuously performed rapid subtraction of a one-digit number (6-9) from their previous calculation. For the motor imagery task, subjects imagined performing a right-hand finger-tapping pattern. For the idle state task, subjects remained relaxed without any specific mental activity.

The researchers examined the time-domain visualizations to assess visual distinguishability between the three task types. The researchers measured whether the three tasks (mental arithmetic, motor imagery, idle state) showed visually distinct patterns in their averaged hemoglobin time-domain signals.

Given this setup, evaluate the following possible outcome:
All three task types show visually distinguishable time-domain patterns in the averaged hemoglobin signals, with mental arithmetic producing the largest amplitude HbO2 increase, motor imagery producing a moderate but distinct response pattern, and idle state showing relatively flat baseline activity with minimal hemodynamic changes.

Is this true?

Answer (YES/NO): NO